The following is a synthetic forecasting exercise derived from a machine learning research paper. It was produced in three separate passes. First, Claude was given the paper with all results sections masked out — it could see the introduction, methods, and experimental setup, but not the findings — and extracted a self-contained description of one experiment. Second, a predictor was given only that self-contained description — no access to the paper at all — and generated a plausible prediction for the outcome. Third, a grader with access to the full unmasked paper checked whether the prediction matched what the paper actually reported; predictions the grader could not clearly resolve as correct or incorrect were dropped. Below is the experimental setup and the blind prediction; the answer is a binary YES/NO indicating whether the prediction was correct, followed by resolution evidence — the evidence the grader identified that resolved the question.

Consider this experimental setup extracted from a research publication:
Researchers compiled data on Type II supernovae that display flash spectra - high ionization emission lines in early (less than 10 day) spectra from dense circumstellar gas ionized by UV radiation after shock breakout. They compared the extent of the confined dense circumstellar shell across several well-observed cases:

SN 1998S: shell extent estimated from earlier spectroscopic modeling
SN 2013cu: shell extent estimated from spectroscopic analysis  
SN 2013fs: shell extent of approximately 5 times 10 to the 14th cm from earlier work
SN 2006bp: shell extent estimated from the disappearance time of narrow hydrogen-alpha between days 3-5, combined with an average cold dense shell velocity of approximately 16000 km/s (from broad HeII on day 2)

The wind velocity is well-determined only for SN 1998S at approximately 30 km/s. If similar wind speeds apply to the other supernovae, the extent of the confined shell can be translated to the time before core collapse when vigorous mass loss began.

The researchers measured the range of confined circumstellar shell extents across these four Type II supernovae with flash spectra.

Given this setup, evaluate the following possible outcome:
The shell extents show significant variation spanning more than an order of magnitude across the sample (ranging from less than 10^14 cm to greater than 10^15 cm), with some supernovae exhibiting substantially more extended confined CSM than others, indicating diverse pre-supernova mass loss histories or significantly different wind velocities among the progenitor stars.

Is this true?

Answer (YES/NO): NO